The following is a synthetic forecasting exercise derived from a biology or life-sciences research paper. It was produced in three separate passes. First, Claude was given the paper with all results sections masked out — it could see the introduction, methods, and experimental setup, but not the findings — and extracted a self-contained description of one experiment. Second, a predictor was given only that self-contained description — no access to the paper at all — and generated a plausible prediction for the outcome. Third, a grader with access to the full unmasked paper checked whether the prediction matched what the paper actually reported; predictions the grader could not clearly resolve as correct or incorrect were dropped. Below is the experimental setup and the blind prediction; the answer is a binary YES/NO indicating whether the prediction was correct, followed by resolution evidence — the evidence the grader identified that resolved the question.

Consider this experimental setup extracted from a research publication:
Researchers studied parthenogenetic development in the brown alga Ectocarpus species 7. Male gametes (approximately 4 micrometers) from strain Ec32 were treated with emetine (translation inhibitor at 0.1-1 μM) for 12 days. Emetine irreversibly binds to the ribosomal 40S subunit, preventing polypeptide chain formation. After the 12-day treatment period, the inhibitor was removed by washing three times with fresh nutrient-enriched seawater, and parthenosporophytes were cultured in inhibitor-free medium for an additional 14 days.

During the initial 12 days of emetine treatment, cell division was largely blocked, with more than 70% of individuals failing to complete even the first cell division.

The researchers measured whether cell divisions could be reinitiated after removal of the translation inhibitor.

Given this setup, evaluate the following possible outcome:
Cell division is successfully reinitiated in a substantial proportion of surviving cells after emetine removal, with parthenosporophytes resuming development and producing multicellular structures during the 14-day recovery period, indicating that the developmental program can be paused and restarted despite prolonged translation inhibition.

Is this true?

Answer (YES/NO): YES